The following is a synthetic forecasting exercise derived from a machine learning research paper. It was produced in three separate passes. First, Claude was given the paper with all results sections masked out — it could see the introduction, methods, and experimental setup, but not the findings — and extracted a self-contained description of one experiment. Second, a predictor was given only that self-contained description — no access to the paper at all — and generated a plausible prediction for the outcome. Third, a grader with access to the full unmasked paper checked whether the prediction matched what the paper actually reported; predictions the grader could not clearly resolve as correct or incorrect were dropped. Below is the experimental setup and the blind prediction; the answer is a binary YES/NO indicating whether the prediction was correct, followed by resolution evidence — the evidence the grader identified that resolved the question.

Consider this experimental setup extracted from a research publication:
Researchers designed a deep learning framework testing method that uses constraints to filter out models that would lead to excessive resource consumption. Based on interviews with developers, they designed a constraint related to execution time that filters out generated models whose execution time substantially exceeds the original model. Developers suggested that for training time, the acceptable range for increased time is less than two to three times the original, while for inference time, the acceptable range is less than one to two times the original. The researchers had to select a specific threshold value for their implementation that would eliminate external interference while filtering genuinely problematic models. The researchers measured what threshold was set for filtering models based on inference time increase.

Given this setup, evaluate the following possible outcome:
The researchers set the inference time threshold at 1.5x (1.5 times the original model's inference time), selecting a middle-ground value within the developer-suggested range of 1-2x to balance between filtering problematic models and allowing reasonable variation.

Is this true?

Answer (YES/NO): NO